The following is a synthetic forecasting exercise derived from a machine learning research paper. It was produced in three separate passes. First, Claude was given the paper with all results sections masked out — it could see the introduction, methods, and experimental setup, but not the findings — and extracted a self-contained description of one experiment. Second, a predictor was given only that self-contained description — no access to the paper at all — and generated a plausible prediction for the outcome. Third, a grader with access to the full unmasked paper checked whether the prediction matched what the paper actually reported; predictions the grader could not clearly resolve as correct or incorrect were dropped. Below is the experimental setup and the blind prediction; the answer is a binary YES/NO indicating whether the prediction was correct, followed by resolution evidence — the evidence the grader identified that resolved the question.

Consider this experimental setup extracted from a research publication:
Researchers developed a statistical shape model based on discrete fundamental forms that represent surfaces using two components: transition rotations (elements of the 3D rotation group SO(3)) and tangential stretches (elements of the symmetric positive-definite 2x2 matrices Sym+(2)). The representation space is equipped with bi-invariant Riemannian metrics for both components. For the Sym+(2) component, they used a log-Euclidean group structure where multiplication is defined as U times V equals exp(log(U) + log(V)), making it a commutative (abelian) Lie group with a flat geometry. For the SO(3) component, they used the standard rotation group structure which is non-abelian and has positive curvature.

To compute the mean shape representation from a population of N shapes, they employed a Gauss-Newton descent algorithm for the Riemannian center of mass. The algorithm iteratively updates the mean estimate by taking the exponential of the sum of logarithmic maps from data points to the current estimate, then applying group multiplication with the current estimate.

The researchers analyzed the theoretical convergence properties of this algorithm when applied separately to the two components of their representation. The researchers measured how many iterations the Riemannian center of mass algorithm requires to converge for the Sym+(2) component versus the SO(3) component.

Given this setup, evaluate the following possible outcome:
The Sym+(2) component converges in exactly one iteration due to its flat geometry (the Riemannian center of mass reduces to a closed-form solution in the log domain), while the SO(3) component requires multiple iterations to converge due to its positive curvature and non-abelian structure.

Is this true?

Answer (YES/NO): YES